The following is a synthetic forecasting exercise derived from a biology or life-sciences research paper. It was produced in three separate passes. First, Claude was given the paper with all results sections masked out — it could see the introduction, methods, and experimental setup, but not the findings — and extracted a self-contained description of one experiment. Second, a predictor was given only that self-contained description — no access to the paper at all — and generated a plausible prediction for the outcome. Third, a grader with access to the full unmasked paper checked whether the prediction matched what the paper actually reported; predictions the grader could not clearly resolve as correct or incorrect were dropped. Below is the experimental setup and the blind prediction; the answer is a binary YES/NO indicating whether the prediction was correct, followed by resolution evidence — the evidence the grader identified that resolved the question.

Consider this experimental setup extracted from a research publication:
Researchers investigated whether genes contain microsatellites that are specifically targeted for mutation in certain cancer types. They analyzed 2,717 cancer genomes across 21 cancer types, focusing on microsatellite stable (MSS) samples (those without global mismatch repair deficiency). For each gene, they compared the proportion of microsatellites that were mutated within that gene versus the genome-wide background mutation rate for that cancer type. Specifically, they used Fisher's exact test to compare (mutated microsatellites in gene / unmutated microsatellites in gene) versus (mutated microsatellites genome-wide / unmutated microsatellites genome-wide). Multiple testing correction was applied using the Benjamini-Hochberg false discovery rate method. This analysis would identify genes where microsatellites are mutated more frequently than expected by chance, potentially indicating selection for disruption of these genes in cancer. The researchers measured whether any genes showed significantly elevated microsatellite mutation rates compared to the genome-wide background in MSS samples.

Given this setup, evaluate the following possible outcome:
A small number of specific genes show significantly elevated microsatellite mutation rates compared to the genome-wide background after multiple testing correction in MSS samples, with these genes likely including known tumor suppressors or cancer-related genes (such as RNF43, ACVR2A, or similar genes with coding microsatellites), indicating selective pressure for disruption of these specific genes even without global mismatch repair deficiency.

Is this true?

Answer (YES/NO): NO